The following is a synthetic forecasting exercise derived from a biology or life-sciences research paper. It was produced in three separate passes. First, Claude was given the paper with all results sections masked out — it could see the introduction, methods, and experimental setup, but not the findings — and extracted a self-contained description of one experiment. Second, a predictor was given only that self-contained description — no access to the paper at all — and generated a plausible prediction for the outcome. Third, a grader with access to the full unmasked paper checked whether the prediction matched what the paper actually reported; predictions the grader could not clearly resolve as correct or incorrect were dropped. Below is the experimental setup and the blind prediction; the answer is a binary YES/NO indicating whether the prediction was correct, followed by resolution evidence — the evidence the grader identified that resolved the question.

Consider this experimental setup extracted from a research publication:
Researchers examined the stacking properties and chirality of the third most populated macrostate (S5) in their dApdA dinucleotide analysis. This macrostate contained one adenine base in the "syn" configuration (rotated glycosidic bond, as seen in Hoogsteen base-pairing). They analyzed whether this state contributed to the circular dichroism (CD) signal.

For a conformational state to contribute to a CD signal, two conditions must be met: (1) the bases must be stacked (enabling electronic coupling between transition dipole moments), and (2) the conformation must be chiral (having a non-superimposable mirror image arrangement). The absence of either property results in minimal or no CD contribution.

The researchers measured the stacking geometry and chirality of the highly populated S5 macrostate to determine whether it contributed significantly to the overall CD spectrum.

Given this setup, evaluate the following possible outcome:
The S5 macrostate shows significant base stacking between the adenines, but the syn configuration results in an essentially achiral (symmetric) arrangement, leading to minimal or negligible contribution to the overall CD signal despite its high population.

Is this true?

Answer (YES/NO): NO